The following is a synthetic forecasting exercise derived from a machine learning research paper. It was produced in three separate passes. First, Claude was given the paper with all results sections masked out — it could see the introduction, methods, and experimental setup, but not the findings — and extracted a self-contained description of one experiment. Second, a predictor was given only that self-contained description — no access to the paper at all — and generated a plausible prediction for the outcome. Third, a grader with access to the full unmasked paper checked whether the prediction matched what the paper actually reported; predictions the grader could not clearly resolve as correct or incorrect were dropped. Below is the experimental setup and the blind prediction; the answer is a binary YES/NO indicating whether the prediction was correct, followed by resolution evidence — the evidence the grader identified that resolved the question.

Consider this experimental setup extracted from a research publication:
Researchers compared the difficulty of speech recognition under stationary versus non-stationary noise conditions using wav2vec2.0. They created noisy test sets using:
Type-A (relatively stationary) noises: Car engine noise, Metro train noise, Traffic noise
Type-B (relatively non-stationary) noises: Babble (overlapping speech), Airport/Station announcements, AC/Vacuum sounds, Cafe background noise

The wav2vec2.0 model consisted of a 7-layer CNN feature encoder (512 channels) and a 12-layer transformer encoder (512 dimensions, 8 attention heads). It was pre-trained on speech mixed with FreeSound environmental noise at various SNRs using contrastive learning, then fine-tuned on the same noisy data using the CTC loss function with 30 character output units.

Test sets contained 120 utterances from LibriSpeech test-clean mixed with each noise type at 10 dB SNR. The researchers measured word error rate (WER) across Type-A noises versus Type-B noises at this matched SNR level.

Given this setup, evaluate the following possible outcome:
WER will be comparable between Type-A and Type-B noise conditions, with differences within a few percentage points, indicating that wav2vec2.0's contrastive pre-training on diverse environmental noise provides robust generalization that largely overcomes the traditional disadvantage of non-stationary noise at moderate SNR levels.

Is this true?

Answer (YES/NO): NO